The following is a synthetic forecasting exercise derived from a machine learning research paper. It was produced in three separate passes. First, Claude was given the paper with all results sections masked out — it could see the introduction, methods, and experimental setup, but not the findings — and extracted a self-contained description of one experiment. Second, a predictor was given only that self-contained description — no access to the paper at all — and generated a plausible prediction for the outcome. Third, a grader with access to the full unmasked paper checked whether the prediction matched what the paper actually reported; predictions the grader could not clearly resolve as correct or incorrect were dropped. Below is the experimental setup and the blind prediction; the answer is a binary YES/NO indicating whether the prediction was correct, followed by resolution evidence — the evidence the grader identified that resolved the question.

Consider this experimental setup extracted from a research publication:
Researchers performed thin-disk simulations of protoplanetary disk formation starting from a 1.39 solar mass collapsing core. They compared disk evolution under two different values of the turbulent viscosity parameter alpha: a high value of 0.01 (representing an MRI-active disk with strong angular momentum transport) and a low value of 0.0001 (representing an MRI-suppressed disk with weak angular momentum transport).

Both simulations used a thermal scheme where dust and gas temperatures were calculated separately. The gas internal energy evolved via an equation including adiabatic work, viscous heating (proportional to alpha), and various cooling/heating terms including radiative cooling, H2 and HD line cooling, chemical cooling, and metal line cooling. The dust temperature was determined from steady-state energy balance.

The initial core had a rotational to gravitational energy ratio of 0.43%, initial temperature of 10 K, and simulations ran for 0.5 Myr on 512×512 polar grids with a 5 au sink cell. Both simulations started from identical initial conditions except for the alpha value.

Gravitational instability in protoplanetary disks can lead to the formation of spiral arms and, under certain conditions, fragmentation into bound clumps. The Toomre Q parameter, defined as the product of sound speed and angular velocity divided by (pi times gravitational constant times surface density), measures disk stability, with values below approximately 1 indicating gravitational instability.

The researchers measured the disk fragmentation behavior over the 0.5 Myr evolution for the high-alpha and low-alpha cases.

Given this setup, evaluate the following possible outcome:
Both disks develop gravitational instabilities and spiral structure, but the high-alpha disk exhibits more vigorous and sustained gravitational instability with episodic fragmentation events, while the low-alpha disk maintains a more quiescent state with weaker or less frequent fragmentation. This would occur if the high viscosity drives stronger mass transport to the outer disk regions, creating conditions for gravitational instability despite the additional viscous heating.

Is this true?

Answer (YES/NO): NO